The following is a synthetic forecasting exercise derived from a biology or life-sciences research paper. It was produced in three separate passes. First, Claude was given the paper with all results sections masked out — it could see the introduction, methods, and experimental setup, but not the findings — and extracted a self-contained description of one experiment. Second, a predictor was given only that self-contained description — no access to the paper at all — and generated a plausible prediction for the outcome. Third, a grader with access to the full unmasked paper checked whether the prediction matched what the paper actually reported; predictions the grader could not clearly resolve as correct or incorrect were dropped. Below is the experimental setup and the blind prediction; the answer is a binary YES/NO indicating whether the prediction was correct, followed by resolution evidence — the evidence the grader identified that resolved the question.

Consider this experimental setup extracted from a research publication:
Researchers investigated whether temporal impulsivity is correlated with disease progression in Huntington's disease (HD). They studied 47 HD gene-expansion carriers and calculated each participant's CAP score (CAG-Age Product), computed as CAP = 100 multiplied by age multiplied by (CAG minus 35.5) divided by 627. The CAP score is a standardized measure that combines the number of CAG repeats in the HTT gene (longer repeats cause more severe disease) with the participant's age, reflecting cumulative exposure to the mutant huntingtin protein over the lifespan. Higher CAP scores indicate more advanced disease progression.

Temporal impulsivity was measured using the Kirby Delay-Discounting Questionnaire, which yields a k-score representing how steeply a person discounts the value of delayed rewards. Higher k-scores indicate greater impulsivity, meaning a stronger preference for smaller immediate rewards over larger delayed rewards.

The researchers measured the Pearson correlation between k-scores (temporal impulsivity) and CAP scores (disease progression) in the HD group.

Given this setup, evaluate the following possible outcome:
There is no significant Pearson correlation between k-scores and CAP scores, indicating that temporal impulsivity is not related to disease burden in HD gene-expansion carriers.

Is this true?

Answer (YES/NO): YES